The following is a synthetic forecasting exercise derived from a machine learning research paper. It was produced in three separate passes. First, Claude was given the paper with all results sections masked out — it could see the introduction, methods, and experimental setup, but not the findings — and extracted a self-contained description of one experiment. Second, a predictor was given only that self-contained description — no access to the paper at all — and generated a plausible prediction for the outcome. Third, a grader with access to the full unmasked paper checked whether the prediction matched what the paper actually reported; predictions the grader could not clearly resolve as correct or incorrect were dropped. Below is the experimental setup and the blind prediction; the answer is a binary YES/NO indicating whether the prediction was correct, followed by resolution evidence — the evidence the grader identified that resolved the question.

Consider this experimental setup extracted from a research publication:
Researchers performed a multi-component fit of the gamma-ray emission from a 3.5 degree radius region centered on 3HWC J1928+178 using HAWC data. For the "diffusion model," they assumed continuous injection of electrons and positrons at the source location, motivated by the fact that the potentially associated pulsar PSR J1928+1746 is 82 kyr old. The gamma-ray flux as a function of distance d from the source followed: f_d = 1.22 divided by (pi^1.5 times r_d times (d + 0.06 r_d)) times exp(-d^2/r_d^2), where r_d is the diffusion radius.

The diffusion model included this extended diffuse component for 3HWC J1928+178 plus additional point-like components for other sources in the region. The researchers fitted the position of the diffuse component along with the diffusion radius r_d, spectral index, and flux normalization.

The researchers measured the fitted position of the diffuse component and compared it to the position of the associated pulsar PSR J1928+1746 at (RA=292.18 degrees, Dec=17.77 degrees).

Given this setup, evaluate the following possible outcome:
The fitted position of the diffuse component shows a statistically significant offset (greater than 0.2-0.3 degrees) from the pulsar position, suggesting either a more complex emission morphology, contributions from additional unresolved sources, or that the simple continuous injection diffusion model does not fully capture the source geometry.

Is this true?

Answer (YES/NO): YES